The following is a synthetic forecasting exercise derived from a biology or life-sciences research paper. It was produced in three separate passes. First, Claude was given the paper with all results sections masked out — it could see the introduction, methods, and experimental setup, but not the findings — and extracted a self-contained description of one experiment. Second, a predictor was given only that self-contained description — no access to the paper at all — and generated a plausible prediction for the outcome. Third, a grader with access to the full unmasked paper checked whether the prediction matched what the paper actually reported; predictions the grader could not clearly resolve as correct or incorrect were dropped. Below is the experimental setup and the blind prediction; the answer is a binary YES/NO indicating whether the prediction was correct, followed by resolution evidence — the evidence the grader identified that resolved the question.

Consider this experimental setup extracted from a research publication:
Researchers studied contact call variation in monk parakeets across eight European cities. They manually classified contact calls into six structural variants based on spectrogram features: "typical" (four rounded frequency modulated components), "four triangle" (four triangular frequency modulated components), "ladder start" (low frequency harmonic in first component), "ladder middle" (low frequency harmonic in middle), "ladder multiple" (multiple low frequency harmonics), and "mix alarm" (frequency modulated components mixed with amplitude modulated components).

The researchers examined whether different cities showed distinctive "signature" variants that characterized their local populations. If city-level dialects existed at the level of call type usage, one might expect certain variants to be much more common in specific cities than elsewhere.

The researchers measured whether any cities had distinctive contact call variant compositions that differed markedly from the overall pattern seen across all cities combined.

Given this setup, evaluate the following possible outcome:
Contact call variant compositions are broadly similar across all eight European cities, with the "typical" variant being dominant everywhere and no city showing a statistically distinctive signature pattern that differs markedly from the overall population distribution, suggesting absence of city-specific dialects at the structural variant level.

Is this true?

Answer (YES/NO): NO